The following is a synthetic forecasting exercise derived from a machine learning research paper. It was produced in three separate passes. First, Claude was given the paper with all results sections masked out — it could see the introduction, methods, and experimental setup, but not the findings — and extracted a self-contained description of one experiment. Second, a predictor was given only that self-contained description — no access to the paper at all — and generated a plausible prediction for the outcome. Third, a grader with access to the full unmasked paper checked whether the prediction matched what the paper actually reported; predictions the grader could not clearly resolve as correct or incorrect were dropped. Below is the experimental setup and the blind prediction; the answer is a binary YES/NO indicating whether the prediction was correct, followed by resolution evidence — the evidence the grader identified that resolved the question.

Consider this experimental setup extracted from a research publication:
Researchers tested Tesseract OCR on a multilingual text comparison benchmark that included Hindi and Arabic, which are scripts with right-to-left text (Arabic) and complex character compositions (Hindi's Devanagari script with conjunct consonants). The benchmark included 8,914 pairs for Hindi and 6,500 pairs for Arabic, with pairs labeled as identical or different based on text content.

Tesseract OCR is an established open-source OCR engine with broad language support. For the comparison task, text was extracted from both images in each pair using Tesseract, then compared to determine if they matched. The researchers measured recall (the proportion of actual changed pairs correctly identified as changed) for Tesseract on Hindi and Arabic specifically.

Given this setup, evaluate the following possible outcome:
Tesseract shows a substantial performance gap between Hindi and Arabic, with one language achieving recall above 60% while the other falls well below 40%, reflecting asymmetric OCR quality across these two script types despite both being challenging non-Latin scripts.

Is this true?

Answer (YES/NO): NO